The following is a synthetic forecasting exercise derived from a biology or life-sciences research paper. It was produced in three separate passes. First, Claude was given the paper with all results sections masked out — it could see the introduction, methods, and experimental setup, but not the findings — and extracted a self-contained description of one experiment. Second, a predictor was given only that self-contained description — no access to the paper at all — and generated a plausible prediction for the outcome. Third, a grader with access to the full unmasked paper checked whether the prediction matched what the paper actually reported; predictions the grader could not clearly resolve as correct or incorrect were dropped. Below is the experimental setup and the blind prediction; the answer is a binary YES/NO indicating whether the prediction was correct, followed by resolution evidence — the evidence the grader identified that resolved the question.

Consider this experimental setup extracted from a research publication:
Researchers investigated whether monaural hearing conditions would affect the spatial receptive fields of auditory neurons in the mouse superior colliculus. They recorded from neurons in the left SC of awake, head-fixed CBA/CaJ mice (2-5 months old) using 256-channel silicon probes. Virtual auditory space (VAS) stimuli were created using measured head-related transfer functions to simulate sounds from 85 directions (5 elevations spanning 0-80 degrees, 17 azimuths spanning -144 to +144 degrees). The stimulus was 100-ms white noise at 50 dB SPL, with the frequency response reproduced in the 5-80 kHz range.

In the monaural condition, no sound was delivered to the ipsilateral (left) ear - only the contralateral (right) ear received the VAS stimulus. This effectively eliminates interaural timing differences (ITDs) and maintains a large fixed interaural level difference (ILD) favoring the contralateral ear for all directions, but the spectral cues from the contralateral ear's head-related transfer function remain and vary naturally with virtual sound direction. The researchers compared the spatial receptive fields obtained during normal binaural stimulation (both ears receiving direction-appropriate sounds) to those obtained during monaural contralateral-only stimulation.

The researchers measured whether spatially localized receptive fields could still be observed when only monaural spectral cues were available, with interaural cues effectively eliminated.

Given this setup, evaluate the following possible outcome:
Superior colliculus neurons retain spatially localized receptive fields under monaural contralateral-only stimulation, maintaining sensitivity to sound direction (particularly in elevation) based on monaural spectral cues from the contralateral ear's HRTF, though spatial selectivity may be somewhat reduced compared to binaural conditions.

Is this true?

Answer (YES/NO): NO